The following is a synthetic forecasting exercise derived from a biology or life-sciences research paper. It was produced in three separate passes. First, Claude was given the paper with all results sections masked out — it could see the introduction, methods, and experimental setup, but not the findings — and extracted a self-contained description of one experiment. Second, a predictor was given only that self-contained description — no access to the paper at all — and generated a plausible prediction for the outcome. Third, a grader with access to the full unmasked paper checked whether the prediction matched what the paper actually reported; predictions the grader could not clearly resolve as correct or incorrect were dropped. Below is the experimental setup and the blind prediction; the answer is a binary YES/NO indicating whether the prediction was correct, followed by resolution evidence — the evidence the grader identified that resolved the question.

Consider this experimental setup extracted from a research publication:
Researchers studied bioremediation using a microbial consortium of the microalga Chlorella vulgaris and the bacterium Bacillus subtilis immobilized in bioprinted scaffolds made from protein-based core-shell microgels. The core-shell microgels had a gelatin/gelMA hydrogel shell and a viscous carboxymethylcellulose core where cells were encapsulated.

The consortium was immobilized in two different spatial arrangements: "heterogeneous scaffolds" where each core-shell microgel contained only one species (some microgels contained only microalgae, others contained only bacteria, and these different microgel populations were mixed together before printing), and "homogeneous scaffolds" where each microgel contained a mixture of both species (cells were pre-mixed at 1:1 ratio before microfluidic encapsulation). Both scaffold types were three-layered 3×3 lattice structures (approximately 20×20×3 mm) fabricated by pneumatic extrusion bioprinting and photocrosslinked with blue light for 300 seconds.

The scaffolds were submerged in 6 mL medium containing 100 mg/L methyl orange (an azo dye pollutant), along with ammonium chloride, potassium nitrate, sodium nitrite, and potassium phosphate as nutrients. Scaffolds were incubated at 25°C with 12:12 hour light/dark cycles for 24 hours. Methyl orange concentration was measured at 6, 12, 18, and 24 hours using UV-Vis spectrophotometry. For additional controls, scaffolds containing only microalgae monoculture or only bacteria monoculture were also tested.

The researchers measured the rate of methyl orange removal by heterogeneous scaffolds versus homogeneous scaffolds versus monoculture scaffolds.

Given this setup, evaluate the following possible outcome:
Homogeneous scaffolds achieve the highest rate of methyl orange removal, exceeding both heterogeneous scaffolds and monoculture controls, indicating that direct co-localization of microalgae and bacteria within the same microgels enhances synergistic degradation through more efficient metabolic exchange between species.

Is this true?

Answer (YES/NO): NO